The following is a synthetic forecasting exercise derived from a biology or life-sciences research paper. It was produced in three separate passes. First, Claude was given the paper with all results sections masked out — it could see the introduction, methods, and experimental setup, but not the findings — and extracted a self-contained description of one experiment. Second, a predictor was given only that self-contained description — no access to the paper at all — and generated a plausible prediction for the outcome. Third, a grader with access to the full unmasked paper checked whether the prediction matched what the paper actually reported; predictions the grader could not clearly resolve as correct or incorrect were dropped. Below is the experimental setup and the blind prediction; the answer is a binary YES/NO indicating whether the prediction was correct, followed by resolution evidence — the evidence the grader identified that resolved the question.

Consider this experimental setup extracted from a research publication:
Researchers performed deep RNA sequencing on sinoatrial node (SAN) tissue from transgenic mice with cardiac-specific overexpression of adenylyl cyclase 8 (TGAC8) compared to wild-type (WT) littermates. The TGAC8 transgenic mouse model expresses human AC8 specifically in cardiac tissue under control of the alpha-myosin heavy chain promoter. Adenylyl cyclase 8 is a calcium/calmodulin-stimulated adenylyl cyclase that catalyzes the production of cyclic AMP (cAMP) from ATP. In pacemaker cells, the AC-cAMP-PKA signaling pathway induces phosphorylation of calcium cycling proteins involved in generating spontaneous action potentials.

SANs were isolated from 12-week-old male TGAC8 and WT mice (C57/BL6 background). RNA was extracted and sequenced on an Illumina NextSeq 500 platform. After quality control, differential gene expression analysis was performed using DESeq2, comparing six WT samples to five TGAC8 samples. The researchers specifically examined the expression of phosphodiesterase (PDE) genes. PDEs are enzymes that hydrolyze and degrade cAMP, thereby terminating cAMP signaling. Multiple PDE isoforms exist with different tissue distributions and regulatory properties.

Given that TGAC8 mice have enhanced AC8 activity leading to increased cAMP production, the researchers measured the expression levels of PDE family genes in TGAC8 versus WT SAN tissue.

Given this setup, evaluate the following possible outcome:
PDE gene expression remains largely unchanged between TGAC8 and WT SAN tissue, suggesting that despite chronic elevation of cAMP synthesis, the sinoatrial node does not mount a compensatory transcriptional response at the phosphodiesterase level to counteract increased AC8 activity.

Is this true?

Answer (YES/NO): NO